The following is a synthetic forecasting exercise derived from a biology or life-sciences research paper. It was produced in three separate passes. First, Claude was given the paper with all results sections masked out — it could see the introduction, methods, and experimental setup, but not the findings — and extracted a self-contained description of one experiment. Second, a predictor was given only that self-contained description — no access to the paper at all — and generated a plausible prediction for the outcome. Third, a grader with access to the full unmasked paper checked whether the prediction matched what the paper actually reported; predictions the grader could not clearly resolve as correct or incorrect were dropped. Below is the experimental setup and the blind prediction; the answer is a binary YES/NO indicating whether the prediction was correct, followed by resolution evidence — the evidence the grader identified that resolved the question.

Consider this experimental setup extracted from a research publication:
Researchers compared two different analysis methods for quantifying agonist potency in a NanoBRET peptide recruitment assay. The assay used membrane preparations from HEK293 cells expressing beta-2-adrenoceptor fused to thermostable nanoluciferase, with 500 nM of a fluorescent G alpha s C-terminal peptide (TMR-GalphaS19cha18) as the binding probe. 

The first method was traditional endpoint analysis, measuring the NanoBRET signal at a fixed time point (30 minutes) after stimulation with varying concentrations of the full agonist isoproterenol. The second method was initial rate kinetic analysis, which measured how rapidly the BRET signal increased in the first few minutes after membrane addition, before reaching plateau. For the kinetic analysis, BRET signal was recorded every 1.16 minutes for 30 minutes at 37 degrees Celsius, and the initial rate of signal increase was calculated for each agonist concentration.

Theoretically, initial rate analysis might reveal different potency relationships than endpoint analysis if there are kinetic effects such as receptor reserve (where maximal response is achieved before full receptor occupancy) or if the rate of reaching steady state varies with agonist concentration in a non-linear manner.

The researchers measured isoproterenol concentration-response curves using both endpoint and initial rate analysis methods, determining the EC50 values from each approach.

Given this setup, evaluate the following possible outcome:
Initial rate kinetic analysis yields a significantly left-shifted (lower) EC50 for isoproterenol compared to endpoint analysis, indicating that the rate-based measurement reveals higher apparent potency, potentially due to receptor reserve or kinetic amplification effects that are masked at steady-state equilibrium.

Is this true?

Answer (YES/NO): NO